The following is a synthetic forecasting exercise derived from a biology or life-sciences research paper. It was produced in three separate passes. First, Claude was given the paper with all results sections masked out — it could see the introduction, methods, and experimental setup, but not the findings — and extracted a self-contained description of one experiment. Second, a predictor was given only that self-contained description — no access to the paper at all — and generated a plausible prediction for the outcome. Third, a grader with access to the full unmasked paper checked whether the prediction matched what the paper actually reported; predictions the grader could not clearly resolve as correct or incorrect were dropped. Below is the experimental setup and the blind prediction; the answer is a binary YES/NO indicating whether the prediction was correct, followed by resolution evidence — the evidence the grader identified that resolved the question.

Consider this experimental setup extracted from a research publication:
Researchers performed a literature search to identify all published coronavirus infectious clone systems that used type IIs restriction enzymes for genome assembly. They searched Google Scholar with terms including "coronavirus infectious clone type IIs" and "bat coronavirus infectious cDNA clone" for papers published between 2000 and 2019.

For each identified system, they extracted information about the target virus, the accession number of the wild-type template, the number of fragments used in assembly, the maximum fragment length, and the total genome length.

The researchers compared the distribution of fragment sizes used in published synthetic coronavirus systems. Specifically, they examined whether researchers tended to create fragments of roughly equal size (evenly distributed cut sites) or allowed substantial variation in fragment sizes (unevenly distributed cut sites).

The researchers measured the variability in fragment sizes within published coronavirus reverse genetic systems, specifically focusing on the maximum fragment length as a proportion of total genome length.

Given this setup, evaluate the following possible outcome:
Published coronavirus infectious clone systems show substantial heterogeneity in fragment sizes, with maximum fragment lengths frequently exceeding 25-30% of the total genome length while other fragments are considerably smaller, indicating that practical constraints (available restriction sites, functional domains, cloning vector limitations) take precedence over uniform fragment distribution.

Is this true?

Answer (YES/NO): NO